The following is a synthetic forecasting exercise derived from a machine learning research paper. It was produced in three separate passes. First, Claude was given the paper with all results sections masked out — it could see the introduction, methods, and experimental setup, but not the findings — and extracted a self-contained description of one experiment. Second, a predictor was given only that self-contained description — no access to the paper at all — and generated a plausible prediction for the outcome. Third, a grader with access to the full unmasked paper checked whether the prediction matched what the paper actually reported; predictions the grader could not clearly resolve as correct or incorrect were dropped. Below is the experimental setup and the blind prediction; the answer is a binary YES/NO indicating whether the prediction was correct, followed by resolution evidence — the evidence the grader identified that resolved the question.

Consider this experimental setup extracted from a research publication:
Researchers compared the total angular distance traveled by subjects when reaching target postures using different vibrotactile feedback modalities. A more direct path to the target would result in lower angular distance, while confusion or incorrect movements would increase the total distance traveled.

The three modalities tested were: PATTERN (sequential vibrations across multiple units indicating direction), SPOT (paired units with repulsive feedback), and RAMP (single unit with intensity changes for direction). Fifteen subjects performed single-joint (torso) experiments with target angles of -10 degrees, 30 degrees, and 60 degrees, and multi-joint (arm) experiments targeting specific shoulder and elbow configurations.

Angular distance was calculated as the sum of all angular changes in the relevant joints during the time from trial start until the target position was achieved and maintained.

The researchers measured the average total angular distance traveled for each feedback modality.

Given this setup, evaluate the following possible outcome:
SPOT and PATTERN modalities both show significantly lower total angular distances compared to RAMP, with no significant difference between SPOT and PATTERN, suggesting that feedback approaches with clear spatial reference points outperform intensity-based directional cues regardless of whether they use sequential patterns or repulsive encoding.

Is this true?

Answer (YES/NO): NO